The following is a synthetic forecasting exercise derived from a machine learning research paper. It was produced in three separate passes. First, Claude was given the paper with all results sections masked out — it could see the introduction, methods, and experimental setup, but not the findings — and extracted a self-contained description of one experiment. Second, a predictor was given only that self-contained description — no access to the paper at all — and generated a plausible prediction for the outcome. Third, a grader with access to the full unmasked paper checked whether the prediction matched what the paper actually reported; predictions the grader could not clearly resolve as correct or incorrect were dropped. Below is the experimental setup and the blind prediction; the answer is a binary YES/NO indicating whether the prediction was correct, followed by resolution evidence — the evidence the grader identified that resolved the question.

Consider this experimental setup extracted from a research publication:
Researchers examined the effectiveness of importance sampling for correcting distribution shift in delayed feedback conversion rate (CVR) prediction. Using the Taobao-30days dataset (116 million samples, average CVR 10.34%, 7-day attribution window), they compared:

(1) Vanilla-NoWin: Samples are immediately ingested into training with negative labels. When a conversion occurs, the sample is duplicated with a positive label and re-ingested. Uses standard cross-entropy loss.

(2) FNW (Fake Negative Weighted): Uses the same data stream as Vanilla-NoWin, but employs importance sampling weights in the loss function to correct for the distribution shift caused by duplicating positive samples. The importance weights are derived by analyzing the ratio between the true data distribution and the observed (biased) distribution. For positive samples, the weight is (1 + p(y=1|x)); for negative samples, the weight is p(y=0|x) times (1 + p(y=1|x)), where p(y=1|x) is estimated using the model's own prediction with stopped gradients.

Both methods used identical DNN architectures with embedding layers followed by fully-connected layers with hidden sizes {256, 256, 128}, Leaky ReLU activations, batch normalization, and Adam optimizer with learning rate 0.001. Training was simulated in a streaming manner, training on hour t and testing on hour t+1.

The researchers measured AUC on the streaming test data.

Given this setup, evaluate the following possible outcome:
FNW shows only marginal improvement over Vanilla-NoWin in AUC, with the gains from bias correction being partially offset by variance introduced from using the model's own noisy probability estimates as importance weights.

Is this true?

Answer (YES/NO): NO